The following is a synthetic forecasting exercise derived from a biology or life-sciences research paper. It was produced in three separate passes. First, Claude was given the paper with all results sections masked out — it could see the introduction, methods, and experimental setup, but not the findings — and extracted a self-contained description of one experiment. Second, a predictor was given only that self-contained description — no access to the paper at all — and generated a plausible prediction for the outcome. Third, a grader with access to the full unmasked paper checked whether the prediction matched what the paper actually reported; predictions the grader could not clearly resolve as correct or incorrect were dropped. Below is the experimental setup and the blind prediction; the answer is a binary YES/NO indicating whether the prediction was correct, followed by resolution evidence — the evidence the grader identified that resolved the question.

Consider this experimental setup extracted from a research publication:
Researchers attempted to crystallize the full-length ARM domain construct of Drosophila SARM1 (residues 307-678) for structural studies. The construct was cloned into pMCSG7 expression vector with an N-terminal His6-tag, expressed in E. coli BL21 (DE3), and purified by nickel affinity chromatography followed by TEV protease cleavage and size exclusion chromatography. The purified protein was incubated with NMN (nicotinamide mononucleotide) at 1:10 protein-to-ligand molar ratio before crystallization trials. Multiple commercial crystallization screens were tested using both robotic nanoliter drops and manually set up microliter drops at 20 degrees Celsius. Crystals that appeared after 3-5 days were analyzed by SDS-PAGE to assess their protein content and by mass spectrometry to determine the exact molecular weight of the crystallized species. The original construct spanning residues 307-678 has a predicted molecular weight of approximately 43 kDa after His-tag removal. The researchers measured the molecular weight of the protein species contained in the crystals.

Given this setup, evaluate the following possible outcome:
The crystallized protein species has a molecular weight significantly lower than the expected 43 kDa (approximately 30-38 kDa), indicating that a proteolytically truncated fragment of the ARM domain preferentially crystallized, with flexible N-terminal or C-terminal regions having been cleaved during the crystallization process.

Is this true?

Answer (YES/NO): YES